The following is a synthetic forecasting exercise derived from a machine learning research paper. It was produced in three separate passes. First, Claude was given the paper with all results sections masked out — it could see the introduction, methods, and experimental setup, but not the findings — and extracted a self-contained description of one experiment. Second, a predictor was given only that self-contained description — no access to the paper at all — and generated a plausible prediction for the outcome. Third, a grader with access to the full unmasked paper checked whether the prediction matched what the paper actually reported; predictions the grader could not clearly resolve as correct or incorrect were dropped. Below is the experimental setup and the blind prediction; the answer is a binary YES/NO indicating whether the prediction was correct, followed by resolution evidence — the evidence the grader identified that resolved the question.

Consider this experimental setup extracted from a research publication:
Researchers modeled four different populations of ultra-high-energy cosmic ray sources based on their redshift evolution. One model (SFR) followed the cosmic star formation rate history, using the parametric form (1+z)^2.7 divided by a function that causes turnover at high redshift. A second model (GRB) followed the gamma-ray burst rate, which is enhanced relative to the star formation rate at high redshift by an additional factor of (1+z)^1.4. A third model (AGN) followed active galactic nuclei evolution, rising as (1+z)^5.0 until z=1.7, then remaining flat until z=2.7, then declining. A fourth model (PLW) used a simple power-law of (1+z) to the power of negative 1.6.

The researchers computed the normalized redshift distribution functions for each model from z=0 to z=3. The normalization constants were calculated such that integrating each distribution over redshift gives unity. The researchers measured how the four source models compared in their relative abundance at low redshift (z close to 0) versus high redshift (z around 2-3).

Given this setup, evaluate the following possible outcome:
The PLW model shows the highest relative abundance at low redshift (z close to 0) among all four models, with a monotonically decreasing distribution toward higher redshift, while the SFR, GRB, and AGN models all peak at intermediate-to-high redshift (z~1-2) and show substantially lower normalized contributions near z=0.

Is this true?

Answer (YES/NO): NO